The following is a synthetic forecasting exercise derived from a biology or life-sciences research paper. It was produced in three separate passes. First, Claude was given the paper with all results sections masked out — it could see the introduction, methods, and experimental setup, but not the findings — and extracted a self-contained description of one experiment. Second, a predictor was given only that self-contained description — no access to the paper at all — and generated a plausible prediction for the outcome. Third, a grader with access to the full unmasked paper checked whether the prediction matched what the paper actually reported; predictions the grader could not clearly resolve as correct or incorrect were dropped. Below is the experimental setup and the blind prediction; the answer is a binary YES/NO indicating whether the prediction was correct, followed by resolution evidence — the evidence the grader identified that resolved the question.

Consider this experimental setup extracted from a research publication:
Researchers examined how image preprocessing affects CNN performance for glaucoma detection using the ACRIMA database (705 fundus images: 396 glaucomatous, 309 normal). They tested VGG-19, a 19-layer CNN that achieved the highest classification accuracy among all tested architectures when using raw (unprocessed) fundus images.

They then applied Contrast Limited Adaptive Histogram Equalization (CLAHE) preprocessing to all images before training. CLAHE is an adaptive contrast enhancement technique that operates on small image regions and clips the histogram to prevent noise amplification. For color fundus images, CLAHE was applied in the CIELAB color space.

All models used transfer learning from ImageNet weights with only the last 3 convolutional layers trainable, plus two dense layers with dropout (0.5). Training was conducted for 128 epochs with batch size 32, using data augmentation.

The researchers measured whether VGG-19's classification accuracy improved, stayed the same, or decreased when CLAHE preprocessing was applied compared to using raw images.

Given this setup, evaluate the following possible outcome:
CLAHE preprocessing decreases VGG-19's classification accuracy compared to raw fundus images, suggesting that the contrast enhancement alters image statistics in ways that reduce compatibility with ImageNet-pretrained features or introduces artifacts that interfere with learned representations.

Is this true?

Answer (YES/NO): YES